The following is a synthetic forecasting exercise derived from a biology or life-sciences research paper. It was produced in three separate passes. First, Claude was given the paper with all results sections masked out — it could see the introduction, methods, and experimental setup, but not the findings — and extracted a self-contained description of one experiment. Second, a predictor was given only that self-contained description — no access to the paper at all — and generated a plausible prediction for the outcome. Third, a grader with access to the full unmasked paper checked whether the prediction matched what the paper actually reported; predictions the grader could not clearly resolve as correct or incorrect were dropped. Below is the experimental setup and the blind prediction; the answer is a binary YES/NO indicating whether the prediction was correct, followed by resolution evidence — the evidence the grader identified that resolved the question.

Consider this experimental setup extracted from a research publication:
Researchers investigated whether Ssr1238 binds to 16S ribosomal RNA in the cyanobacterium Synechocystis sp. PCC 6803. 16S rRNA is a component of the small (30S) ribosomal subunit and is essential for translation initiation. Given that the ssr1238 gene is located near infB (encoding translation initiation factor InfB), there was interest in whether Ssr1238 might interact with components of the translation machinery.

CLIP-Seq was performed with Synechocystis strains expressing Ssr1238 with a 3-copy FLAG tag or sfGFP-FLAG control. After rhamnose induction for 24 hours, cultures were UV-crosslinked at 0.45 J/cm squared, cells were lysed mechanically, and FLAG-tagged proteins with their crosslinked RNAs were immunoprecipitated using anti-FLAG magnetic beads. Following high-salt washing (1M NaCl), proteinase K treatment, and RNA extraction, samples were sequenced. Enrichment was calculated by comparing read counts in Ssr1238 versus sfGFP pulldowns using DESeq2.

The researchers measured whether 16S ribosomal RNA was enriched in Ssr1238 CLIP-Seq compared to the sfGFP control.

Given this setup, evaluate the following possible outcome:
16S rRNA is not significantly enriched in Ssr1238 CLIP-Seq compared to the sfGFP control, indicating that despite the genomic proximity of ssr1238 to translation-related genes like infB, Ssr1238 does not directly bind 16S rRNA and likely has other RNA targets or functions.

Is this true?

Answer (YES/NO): YES